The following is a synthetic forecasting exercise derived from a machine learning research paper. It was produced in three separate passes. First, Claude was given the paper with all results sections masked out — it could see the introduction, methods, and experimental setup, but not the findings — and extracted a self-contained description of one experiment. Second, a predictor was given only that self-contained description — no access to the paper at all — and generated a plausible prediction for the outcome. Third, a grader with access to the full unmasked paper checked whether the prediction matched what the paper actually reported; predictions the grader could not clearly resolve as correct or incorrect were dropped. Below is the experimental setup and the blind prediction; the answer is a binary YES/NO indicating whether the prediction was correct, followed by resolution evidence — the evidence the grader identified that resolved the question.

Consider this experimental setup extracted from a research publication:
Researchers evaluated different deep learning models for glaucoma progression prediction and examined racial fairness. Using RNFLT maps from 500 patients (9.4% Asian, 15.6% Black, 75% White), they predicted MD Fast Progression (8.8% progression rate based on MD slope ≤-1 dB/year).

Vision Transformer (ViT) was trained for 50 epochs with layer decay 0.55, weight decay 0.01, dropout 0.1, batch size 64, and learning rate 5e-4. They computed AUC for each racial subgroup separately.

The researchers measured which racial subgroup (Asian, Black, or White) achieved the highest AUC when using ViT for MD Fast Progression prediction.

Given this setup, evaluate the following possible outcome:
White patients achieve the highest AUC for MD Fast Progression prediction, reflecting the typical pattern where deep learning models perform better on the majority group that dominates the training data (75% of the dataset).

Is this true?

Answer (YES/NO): NO